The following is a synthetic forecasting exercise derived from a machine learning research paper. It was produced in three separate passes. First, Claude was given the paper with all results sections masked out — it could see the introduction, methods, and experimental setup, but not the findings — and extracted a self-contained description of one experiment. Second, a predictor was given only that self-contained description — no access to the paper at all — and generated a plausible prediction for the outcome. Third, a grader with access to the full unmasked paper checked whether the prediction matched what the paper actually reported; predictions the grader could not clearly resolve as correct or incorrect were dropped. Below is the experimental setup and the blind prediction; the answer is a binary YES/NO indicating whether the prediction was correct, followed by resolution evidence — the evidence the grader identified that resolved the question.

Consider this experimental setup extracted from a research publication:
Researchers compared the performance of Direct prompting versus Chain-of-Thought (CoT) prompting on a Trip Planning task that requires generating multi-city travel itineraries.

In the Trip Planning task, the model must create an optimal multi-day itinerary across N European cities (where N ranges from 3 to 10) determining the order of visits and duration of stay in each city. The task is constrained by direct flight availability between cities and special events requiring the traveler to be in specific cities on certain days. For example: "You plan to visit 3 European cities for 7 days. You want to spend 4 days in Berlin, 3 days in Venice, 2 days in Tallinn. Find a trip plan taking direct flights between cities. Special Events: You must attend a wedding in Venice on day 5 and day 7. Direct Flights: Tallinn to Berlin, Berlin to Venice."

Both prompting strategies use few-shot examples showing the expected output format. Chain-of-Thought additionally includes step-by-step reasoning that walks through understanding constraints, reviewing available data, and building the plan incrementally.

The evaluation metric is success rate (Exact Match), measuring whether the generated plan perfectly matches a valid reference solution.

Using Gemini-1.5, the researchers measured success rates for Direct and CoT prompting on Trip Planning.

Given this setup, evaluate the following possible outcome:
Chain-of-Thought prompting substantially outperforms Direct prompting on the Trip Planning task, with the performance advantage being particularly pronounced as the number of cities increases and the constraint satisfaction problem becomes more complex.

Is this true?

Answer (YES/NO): NO